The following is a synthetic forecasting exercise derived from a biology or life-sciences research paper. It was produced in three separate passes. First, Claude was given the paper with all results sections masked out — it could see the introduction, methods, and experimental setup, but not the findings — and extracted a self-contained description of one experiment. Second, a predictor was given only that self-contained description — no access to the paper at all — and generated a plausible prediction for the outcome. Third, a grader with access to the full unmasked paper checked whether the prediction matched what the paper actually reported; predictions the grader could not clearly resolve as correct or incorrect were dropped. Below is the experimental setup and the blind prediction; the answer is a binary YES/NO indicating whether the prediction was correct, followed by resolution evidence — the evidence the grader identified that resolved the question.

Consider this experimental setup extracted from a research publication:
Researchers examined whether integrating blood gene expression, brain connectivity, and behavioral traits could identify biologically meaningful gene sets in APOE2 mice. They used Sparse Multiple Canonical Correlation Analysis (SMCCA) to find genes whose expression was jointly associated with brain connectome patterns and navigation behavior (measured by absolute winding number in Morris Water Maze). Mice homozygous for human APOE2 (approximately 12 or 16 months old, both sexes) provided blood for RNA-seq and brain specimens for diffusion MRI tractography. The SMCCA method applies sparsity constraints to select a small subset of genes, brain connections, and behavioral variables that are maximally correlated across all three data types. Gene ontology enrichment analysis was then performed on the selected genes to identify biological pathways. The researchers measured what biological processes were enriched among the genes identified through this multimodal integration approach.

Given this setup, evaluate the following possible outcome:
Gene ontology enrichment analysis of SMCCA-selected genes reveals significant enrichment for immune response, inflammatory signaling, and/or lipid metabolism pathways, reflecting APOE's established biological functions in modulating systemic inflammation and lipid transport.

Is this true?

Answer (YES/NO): NO